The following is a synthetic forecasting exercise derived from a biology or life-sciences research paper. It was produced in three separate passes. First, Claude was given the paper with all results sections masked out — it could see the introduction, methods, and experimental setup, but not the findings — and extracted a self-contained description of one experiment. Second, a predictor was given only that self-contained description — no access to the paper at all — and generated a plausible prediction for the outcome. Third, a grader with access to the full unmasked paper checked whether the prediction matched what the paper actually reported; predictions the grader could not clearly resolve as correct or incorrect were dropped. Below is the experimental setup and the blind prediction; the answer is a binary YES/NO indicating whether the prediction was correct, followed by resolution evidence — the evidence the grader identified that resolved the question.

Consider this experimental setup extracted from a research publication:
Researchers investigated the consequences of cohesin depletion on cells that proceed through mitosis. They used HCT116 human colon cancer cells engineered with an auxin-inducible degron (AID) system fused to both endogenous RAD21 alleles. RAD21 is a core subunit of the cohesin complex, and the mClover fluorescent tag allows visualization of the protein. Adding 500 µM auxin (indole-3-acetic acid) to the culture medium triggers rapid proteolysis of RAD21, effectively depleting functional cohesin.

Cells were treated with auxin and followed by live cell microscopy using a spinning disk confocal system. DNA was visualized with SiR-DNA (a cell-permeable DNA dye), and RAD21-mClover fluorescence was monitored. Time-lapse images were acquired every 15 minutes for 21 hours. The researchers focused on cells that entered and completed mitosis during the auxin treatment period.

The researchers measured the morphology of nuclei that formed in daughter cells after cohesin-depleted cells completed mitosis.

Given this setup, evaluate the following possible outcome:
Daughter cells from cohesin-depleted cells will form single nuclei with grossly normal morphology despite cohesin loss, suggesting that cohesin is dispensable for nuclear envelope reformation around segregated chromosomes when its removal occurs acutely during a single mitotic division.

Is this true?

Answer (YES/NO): NO